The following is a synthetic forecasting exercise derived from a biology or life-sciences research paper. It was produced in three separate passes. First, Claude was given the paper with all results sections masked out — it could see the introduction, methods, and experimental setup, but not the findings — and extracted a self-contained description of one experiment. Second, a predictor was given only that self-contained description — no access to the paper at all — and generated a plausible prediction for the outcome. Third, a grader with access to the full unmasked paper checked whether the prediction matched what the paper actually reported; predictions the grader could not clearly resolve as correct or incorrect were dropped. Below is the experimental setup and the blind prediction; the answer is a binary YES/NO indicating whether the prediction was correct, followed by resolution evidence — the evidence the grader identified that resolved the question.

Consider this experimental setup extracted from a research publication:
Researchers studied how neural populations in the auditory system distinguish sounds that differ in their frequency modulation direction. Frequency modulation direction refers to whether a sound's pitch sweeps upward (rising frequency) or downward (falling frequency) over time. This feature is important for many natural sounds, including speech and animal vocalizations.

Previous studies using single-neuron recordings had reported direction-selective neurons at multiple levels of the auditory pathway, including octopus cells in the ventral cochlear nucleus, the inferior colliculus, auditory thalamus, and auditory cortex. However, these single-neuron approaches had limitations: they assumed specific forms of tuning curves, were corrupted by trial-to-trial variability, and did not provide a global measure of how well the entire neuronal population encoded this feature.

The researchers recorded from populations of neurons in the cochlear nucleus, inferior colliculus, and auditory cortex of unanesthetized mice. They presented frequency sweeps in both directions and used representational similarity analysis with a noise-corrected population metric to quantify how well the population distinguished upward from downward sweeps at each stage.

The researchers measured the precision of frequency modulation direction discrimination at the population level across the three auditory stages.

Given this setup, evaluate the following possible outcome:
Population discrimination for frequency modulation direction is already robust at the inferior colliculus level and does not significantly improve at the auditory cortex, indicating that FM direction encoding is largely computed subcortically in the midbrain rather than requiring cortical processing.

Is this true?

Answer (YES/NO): NO